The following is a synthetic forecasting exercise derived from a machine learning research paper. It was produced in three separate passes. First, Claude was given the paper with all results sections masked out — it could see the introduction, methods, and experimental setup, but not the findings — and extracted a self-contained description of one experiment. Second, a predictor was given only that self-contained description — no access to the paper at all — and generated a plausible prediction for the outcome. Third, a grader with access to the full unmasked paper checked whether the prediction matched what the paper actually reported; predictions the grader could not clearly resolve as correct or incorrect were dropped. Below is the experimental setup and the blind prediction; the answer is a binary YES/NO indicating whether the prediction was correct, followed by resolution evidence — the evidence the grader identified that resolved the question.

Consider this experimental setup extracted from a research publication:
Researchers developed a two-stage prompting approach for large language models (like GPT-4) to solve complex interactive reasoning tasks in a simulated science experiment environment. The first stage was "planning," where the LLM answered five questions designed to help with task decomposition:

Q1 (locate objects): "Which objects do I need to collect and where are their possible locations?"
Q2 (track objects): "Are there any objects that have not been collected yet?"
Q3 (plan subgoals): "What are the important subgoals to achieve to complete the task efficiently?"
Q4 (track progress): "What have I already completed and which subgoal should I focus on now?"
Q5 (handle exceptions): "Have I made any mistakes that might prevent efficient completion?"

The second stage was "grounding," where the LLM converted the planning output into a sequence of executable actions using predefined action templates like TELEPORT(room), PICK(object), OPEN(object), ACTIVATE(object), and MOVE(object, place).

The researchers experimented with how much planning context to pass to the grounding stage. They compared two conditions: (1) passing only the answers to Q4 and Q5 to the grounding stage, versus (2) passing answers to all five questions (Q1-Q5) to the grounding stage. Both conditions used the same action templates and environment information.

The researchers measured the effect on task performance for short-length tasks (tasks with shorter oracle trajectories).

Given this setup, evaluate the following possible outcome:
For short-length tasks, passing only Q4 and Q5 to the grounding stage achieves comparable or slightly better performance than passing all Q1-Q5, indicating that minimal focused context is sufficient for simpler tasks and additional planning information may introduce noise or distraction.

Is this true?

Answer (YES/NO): NO